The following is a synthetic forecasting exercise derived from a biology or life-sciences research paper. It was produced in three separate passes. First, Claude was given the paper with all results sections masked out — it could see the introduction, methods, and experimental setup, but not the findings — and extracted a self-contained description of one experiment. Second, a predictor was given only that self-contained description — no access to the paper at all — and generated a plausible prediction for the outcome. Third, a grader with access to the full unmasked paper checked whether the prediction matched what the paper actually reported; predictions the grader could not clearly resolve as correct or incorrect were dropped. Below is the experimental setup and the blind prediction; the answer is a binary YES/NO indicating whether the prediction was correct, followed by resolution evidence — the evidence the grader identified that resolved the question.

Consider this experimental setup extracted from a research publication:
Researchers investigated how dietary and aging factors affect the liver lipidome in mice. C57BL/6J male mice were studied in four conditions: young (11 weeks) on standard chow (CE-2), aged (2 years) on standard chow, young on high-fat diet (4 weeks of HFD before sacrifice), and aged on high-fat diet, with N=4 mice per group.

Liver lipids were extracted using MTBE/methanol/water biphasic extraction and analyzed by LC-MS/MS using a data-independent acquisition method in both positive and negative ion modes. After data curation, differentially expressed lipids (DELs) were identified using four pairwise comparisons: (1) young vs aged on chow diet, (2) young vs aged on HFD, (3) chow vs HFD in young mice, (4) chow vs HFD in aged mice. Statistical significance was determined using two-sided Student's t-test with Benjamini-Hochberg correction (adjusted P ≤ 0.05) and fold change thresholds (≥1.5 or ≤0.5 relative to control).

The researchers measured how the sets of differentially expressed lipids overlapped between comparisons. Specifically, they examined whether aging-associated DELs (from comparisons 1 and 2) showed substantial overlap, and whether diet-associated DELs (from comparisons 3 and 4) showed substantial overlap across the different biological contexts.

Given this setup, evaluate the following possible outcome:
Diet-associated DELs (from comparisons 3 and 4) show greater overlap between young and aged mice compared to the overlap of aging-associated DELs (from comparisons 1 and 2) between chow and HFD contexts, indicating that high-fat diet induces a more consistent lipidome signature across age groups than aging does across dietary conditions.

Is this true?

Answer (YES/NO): NO